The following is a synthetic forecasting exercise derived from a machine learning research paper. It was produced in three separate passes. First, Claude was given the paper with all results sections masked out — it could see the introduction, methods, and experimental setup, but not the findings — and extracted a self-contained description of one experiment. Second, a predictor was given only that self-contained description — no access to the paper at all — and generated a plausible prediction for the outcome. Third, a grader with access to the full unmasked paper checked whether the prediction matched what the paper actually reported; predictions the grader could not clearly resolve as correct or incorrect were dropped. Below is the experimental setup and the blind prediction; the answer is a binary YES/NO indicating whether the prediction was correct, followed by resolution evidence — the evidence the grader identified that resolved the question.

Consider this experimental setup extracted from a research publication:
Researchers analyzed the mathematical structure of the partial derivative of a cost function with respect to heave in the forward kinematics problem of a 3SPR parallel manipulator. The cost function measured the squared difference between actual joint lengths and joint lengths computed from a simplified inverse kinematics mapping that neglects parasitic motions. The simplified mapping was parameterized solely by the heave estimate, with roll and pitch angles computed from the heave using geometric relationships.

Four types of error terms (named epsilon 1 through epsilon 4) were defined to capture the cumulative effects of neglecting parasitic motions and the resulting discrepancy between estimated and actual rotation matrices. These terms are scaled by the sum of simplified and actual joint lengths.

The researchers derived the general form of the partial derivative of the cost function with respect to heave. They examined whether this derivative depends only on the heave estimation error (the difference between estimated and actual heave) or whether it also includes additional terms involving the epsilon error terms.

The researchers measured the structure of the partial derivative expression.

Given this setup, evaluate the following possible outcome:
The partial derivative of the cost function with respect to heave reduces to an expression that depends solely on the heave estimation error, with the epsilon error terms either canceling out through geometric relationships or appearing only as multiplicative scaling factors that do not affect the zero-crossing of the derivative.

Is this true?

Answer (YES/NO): NO